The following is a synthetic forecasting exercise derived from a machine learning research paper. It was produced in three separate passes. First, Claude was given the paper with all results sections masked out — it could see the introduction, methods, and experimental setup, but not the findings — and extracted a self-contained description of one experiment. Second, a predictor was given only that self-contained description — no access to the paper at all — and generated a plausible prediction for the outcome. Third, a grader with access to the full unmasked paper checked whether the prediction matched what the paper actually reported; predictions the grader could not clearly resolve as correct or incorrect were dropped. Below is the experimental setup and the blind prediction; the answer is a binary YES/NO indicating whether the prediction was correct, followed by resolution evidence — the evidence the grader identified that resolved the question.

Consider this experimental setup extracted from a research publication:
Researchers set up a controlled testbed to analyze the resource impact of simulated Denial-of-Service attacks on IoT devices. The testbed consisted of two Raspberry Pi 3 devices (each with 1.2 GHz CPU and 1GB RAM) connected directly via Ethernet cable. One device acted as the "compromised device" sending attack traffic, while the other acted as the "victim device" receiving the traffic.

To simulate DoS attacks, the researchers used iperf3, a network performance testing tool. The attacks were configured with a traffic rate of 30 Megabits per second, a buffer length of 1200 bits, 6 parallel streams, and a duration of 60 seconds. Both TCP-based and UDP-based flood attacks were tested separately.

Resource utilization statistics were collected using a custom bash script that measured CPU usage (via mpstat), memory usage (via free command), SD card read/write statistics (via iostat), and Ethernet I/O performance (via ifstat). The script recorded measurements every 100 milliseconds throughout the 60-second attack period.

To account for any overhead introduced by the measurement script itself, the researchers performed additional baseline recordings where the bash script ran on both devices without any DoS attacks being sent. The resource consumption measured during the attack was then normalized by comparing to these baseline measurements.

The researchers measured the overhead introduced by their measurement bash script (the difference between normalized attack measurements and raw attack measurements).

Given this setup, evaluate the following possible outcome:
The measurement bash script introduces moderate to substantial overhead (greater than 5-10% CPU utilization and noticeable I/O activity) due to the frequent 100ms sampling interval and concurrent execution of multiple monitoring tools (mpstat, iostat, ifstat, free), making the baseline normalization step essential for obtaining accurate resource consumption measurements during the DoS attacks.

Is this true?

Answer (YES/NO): NO